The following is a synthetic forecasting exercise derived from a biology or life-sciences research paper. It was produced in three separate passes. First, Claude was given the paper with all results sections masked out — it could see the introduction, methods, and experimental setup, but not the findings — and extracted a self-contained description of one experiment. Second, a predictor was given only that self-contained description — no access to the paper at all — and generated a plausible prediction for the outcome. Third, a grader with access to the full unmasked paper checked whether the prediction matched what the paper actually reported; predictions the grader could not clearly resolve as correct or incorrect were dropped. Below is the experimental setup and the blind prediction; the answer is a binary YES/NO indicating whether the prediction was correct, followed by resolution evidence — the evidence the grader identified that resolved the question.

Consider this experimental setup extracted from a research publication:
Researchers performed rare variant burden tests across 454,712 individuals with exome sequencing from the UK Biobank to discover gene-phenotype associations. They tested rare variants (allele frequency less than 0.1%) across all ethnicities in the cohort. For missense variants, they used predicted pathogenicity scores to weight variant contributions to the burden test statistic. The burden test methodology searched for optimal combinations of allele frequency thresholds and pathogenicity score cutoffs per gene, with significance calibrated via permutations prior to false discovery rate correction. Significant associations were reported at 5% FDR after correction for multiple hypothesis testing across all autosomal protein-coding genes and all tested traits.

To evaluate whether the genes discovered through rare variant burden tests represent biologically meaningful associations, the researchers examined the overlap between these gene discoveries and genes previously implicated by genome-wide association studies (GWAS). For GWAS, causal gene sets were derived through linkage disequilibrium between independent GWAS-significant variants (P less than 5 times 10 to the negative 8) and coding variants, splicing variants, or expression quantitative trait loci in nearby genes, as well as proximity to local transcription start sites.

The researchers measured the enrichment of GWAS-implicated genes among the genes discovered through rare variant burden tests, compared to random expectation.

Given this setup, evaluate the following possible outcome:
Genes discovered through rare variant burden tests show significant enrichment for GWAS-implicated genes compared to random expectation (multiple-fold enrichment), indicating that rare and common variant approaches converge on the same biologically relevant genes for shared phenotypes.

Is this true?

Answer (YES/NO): YES